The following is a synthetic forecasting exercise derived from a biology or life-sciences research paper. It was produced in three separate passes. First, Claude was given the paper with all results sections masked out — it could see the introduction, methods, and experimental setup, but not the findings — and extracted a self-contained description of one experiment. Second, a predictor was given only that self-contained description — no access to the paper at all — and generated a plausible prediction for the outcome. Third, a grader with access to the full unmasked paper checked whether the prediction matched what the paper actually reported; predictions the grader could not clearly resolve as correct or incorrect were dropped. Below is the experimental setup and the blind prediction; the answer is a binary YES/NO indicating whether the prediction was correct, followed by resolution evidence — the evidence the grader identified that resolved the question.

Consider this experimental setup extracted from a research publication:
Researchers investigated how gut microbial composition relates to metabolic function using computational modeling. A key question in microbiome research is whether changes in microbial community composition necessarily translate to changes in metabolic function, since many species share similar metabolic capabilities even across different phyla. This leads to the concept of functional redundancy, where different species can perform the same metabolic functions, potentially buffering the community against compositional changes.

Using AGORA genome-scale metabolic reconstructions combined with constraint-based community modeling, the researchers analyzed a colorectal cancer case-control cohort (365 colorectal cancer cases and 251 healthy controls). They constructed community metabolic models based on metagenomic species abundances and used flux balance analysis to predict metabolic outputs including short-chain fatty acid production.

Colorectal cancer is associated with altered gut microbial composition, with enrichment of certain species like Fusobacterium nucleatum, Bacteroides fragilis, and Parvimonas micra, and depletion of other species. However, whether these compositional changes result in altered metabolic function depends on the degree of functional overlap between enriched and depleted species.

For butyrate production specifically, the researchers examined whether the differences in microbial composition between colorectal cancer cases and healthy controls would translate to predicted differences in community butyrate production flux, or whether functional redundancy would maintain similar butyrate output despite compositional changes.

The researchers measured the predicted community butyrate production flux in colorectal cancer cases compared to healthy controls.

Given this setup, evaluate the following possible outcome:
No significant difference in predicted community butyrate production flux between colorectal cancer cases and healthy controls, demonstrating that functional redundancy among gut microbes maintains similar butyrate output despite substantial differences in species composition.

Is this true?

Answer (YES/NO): NO